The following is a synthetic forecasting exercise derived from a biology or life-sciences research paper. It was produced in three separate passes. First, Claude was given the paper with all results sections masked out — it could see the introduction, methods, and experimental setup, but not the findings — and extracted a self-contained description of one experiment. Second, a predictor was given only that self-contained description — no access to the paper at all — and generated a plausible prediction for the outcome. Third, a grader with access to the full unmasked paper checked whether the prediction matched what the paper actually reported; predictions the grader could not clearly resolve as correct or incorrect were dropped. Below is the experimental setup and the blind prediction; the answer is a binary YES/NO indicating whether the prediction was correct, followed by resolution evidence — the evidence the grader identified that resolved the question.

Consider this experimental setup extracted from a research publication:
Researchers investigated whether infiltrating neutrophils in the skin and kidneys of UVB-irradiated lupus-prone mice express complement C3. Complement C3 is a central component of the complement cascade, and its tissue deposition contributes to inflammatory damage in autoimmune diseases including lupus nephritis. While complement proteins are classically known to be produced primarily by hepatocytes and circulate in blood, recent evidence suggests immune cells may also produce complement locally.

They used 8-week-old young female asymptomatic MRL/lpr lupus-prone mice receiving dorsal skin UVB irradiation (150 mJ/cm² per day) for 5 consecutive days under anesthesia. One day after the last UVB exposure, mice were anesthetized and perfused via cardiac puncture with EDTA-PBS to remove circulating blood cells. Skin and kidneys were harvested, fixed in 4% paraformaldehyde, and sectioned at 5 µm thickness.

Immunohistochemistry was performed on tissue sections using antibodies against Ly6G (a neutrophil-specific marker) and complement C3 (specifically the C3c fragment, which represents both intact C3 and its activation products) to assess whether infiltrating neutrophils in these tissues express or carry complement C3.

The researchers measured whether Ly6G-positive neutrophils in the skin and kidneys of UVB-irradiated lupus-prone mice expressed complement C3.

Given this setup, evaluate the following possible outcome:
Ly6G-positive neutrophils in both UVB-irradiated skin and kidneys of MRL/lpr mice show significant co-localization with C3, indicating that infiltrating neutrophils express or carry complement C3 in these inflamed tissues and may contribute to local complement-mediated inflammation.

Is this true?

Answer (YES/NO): YES